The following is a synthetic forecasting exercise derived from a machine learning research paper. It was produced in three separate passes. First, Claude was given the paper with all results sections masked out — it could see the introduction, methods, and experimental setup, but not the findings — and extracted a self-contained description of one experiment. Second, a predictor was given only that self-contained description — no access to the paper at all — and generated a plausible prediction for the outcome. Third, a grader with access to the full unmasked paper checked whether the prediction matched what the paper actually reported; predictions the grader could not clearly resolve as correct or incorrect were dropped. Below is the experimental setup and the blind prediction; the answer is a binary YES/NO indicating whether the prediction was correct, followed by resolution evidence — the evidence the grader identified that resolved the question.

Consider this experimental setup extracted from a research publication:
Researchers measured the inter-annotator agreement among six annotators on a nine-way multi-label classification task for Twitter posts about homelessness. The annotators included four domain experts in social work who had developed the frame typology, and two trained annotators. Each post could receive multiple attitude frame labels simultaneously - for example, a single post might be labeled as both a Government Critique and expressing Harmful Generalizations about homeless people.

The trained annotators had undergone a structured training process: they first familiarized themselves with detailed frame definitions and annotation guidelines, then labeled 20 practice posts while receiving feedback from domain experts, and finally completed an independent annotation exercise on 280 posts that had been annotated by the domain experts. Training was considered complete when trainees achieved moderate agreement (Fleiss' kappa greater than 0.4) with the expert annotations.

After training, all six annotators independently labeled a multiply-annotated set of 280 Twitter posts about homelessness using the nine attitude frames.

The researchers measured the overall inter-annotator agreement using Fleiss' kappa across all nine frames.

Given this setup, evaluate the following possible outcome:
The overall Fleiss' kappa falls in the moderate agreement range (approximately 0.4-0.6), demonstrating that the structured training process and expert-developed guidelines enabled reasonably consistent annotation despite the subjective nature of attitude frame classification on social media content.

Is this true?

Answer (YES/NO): YES